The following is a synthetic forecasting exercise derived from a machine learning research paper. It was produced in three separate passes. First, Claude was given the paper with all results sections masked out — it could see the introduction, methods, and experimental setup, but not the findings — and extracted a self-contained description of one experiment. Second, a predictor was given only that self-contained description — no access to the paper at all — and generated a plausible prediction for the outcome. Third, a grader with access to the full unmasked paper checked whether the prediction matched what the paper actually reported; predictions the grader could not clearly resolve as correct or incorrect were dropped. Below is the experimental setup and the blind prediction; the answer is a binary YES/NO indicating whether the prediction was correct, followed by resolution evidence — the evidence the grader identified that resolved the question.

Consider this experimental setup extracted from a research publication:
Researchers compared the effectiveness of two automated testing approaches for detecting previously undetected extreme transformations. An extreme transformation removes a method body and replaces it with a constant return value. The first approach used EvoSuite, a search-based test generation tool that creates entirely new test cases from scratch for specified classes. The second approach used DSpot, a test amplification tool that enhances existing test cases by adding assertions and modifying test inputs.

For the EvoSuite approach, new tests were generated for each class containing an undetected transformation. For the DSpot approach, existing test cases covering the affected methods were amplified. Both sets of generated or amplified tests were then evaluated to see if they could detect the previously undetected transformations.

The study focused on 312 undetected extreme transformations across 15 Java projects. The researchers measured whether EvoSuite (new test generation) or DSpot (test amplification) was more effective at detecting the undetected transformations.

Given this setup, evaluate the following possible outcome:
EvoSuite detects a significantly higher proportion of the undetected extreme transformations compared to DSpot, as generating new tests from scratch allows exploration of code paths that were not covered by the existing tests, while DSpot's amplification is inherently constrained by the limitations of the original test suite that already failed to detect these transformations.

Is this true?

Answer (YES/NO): NO